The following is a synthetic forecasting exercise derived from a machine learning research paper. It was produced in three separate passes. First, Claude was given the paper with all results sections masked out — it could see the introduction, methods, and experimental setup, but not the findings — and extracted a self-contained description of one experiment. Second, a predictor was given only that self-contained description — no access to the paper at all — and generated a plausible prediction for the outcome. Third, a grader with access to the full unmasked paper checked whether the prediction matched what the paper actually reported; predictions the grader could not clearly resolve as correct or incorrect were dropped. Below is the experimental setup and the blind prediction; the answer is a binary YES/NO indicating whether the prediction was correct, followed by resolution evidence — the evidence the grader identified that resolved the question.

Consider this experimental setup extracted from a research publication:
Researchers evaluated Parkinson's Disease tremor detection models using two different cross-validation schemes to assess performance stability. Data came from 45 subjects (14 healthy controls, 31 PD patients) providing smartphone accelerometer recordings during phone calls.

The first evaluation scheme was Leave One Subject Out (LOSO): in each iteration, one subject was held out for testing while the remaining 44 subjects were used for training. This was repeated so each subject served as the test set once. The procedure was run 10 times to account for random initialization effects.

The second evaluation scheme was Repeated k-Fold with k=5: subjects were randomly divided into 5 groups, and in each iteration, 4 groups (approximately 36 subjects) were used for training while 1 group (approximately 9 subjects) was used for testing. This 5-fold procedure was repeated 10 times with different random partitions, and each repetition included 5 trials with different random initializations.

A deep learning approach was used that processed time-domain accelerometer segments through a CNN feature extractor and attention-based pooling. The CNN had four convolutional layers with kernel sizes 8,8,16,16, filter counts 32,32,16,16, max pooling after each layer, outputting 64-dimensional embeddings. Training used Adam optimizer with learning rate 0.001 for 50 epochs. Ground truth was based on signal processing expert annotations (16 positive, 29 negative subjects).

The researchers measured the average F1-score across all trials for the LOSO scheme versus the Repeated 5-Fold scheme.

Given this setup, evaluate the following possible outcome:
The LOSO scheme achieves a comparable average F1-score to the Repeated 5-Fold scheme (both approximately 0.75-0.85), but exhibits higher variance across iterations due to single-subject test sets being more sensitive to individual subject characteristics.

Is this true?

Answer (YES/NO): NO